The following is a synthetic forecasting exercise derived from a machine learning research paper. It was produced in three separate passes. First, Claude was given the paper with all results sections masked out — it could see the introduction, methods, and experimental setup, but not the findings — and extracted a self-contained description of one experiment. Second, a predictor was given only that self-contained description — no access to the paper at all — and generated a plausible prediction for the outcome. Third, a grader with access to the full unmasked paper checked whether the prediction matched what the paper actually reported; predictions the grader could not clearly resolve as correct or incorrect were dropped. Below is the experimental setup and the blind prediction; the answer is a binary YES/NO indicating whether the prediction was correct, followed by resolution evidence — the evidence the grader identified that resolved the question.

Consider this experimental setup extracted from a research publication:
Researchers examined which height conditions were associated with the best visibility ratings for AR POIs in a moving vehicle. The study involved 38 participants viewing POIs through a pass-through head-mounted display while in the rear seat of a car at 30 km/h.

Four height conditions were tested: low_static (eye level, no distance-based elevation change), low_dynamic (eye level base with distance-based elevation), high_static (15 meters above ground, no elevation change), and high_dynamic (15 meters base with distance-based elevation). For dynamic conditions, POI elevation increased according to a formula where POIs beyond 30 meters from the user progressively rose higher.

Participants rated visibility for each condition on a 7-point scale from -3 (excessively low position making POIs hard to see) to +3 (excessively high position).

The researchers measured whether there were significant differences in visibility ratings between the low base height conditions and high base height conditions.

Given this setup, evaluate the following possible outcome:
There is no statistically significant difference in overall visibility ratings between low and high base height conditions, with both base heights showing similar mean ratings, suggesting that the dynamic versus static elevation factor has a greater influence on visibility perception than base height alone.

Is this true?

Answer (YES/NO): NO